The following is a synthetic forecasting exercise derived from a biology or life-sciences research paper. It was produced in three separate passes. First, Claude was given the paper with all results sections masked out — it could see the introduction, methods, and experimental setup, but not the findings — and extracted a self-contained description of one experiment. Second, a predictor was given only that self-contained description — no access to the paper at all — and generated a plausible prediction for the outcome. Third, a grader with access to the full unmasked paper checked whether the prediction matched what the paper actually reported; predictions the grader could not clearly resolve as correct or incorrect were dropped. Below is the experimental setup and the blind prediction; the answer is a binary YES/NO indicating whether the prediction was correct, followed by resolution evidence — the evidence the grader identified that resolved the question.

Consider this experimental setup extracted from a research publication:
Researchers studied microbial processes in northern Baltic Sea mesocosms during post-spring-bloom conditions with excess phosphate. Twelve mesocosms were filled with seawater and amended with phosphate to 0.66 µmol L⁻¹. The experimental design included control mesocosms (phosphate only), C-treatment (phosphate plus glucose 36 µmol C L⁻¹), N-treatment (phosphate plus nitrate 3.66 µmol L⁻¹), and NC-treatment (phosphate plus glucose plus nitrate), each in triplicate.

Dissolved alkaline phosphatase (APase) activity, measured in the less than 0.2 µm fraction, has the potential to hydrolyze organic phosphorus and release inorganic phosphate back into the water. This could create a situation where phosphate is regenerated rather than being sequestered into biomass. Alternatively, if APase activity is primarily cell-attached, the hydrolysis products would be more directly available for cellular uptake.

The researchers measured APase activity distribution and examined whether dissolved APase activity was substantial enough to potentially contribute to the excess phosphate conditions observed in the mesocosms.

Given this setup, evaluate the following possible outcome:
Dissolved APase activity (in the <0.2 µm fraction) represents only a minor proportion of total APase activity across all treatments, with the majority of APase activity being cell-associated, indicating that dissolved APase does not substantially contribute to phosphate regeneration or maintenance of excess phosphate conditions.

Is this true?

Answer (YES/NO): NO